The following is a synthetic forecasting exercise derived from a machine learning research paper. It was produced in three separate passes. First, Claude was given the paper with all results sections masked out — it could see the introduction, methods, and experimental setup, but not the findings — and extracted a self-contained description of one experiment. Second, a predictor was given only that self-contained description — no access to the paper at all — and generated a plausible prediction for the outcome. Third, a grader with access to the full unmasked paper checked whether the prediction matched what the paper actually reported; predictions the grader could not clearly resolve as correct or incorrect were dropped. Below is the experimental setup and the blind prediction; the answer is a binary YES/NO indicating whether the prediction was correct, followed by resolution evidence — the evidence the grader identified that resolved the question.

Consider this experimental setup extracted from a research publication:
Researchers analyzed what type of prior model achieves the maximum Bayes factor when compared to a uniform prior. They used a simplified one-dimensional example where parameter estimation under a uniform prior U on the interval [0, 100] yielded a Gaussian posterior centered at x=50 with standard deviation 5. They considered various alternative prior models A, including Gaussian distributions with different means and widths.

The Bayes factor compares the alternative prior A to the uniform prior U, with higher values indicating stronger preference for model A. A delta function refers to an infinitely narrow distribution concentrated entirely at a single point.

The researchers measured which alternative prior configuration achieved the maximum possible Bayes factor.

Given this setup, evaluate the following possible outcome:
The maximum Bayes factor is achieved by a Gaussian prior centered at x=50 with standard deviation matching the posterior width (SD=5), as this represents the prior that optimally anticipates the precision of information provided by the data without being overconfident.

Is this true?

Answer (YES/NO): NO